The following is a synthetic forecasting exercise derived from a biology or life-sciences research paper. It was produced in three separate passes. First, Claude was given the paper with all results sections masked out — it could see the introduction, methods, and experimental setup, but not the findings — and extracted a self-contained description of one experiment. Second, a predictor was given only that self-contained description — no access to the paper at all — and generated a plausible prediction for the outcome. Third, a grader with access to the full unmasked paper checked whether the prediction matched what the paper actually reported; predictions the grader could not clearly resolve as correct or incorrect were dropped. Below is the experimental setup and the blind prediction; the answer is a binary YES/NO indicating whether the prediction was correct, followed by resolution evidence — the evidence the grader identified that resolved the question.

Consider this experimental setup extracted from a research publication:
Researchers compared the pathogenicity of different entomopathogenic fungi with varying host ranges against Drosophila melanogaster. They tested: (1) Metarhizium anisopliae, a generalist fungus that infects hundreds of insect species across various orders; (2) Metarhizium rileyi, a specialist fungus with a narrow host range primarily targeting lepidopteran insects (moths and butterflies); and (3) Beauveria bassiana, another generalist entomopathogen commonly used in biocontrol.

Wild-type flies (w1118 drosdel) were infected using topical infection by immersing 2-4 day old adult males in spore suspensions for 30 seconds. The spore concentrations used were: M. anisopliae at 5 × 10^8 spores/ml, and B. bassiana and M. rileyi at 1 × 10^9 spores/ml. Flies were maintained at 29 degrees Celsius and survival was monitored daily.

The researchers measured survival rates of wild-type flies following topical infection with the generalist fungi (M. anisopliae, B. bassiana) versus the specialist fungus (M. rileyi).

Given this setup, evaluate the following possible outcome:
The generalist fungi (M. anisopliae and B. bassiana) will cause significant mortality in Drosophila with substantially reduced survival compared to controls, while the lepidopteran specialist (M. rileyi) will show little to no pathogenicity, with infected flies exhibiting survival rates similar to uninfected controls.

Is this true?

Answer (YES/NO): NO